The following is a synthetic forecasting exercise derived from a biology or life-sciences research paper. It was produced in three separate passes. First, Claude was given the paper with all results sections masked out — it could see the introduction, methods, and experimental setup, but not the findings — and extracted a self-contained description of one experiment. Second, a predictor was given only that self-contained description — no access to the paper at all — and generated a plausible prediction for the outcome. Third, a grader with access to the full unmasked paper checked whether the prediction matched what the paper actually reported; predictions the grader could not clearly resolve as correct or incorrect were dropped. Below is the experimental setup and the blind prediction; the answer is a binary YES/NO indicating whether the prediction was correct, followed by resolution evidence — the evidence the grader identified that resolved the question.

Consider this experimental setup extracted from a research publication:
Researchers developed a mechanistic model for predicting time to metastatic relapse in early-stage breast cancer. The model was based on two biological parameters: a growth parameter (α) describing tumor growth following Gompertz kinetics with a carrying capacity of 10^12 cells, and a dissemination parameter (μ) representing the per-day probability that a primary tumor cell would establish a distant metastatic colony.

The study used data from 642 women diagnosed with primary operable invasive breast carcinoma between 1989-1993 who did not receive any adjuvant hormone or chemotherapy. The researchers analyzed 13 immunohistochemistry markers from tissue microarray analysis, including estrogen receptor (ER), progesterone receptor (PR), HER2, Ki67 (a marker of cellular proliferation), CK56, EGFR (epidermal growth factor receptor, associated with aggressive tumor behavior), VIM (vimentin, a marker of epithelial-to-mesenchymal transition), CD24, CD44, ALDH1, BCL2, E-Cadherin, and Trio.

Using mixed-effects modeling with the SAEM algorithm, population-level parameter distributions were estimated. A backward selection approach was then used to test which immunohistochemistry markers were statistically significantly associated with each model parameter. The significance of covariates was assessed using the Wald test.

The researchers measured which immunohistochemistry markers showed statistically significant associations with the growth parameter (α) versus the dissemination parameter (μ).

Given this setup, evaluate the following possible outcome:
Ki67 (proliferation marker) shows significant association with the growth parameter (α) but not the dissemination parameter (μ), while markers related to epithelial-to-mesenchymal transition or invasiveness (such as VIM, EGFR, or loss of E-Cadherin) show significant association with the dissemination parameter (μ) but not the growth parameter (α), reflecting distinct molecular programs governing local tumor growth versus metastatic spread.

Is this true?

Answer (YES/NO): YES